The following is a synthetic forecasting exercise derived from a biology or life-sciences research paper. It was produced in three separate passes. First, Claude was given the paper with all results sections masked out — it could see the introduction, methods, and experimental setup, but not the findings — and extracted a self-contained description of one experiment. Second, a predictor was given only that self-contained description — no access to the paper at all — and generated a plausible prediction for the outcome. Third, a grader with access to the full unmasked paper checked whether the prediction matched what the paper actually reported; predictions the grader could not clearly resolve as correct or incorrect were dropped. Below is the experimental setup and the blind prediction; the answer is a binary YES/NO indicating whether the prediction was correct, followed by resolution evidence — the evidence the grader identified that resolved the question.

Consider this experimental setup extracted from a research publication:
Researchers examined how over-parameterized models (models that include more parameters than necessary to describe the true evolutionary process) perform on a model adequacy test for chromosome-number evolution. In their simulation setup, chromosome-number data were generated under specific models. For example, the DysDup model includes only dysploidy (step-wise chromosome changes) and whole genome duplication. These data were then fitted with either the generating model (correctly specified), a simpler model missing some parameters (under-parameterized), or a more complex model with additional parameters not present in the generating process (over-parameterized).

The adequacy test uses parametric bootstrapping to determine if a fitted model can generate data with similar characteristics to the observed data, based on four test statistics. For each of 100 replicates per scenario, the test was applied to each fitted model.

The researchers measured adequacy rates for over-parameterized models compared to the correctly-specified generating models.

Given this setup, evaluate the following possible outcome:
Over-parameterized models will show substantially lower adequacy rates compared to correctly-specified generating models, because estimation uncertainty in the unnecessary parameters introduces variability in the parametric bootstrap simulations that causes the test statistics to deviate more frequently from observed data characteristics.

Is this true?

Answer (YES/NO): NO